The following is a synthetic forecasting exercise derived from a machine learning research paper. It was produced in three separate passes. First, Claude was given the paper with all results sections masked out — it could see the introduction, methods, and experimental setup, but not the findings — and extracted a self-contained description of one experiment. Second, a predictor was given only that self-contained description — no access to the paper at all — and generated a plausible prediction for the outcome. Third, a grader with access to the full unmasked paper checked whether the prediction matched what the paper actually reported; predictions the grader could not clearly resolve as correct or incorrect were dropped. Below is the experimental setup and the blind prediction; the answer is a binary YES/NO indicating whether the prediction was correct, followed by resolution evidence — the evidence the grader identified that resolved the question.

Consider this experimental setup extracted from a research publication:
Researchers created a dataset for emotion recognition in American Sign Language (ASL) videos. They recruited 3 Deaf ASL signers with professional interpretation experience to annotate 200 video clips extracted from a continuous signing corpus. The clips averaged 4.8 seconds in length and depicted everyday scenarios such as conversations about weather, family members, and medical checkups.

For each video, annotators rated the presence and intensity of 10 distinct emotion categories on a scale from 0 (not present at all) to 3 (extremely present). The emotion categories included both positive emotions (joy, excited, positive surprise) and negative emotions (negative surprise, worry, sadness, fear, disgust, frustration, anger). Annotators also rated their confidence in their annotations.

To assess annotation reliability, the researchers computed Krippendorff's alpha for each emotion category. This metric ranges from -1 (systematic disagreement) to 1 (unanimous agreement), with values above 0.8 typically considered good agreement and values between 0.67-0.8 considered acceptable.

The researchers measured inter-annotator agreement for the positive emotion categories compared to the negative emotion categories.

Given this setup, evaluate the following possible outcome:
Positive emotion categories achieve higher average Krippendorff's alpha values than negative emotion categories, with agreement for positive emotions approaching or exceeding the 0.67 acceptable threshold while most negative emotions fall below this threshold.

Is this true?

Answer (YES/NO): NO